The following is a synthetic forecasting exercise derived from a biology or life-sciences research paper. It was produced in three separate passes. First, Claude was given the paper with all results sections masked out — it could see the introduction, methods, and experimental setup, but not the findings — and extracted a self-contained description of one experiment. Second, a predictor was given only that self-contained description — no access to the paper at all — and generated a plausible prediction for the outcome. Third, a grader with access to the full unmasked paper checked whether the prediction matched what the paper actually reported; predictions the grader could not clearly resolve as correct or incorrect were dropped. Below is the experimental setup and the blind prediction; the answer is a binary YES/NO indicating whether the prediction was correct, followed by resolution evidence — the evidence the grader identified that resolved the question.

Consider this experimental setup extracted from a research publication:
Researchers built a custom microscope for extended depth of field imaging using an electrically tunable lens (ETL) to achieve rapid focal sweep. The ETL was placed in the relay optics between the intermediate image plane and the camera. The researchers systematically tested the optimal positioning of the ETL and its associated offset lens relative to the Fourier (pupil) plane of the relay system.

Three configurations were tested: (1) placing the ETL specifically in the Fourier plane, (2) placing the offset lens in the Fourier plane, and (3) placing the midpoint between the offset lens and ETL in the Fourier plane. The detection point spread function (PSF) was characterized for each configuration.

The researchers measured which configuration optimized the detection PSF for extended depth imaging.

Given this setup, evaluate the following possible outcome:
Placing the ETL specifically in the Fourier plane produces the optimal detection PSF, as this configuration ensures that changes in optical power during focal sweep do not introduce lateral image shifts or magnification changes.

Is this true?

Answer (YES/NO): YES